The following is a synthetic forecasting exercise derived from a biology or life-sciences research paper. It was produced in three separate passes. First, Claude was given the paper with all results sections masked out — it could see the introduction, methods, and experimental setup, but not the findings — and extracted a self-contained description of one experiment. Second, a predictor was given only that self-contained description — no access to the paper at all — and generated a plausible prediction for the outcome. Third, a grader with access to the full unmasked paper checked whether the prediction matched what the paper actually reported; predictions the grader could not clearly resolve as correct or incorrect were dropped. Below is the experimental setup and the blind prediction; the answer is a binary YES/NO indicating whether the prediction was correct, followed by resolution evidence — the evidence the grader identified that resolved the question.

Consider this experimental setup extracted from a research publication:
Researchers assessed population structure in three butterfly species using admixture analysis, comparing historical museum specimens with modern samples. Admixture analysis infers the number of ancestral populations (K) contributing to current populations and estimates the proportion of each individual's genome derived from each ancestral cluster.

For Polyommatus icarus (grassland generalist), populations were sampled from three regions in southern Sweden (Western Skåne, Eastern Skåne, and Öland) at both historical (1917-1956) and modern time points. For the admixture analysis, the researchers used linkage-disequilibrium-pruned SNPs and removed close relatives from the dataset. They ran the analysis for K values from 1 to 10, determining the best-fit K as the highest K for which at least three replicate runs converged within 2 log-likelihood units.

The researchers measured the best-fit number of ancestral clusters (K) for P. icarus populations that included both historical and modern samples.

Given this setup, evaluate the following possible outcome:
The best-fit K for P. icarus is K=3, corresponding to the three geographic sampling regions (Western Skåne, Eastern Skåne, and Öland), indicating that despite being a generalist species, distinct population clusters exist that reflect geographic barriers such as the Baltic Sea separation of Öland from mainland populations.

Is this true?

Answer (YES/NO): NO